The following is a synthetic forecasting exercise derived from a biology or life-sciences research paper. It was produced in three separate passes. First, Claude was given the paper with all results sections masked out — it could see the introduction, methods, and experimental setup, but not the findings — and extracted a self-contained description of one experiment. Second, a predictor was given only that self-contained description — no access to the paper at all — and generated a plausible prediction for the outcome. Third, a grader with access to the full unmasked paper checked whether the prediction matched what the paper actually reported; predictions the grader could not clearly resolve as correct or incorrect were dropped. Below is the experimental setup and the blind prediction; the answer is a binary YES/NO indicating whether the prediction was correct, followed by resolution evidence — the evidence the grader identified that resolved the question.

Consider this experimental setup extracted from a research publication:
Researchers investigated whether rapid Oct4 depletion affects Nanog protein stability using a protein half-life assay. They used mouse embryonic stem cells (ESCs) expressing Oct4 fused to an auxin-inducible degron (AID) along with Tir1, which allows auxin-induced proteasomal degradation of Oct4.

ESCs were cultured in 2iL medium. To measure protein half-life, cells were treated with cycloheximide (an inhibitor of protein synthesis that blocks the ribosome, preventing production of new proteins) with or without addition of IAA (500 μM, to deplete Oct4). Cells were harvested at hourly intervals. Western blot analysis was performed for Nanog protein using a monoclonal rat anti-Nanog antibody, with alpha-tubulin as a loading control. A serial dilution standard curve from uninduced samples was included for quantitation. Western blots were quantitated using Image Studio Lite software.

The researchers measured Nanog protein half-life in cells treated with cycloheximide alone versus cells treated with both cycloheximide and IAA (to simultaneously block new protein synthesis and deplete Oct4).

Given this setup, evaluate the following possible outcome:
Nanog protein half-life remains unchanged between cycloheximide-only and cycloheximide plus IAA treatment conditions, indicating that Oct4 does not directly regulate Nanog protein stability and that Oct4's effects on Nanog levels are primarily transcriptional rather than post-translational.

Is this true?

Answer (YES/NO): NO